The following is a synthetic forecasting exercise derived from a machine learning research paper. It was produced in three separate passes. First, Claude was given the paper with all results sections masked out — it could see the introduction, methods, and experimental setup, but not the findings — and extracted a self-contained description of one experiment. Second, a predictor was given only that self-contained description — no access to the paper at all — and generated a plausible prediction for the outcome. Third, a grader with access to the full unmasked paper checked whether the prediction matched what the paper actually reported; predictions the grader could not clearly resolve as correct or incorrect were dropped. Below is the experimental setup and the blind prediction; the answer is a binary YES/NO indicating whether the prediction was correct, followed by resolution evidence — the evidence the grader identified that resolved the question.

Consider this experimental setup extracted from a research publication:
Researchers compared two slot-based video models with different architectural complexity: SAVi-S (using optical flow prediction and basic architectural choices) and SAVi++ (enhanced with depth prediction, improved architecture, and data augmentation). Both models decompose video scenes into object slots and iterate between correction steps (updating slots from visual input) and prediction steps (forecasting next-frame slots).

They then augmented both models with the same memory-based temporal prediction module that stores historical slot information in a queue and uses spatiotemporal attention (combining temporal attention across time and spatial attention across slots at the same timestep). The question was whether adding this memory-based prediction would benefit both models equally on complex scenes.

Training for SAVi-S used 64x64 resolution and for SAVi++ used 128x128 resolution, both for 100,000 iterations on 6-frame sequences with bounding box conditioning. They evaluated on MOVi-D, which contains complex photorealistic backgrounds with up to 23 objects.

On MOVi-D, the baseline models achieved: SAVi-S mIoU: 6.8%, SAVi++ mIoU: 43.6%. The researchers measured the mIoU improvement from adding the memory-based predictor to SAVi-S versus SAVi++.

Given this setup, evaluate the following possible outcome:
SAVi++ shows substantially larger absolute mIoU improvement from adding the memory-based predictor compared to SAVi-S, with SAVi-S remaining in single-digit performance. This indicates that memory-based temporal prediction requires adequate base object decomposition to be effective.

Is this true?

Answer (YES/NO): NO